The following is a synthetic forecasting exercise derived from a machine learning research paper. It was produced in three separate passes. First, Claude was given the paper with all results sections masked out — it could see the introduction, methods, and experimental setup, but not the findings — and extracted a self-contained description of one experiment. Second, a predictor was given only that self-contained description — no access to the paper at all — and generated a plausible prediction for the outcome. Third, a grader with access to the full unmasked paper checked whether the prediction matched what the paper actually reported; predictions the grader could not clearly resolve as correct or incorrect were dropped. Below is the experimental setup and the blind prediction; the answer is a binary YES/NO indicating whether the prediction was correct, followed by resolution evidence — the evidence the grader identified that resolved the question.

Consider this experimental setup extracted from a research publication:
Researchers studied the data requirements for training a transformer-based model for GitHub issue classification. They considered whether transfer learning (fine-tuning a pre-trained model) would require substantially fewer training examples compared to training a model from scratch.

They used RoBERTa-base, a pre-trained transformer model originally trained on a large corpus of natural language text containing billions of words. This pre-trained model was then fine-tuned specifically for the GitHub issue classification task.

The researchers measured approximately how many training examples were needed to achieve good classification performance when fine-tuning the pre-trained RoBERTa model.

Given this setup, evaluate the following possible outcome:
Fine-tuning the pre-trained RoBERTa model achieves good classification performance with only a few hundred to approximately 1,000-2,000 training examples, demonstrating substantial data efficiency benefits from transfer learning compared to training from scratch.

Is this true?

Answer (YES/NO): NO